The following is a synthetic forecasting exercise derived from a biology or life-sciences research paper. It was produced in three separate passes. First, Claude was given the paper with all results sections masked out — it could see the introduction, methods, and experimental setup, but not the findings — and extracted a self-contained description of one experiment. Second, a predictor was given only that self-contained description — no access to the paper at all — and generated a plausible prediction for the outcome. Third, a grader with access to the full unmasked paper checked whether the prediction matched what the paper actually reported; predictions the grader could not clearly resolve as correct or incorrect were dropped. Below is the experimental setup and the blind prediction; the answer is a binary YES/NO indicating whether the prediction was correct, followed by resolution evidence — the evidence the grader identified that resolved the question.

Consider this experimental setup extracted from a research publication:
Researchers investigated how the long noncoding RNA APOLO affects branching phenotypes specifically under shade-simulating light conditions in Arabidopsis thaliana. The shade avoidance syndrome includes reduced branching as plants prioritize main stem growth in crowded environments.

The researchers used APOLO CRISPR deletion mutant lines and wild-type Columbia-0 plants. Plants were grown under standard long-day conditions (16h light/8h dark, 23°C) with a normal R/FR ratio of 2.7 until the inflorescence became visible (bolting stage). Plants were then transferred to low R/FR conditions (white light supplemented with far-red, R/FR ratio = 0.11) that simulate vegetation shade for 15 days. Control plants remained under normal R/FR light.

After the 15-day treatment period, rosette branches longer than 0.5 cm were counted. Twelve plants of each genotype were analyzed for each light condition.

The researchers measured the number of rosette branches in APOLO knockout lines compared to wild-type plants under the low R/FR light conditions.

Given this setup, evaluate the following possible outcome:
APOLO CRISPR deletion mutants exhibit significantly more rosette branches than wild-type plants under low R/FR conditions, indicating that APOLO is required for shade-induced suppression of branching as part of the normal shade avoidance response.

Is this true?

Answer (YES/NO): NO